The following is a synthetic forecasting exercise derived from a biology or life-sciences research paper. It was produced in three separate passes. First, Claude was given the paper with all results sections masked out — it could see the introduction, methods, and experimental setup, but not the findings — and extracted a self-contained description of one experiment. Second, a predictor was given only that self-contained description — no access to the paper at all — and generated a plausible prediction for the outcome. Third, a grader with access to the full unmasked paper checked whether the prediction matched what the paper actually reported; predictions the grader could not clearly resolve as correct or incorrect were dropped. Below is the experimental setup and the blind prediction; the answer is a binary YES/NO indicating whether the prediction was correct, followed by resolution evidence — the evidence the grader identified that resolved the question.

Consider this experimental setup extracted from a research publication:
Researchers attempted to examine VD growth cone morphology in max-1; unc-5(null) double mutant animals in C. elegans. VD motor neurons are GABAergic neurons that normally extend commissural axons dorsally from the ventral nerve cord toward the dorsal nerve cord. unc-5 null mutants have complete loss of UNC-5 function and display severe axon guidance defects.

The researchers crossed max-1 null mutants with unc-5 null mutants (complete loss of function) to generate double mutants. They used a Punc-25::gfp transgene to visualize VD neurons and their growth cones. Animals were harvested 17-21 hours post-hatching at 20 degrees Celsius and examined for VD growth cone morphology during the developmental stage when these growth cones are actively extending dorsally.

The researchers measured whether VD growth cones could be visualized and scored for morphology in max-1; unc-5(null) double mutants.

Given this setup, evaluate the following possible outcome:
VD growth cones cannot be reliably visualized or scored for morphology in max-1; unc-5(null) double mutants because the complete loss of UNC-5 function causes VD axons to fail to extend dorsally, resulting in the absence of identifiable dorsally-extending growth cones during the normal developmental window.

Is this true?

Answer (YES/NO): YES